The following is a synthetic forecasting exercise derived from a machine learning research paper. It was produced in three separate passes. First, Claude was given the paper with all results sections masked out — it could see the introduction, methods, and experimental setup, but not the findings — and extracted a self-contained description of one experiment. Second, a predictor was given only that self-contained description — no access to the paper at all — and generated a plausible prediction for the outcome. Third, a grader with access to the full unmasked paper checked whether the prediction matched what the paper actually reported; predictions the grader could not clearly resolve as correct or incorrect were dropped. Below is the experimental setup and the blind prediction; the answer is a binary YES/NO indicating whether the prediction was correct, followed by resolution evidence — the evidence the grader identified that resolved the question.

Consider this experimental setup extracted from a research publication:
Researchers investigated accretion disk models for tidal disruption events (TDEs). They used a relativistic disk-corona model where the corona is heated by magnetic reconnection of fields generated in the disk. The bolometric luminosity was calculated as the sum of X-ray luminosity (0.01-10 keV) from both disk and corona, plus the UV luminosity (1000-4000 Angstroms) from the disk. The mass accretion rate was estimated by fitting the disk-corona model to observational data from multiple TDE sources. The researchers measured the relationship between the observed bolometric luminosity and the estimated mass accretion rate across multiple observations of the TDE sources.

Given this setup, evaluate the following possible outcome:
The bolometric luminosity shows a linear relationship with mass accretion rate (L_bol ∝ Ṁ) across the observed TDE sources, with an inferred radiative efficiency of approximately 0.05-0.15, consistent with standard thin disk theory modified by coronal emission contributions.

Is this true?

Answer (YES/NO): NO